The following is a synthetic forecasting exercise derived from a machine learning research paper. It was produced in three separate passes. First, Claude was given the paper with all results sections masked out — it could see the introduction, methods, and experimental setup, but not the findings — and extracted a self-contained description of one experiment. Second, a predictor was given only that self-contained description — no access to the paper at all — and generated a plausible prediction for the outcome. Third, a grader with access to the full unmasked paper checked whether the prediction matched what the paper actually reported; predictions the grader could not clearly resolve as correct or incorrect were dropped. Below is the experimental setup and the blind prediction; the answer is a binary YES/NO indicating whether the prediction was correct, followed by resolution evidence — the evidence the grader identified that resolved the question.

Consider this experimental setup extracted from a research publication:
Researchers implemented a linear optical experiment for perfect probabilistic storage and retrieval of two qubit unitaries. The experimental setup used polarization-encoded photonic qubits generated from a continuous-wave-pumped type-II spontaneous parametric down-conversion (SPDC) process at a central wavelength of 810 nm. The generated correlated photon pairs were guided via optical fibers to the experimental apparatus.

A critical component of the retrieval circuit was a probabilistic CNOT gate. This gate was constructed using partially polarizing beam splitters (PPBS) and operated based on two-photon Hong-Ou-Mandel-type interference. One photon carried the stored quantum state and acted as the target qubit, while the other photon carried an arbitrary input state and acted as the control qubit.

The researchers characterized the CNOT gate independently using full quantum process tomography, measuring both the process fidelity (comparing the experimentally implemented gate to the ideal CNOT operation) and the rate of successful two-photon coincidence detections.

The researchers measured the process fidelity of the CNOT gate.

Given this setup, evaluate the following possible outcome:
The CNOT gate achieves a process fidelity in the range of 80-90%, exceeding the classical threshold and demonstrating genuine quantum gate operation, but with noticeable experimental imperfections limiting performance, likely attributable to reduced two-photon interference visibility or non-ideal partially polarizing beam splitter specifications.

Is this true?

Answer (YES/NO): NO